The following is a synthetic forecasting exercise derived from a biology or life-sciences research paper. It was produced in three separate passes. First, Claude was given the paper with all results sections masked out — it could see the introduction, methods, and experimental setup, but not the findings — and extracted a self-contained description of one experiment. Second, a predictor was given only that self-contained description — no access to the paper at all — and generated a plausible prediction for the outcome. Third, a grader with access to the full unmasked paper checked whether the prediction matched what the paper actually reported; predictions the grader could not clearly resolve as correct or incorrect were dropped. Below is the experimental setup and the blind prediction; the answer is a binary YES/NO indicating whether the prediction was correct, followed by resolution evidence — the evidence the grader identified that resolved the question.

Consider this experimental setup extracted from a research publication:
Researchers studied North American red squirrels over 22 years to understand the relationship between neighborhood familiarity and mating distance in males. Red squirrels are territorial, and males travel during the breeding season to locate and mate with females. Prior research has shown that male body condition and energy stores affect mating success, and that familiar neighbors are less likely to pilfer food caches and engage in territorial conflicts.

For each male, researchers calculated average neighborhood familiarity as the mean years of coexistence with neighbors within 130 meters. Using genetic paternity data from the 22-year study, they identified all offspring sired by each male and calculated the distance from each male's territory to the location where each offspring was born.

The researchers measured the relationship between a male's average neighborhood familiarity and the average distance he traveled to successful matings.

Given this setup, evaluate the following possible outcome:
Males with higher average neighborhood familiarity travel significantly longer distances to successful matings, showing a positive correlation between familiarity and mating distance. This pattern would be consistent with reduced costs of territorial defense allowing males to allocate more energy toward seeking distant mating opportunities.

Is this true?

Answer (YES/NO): YES